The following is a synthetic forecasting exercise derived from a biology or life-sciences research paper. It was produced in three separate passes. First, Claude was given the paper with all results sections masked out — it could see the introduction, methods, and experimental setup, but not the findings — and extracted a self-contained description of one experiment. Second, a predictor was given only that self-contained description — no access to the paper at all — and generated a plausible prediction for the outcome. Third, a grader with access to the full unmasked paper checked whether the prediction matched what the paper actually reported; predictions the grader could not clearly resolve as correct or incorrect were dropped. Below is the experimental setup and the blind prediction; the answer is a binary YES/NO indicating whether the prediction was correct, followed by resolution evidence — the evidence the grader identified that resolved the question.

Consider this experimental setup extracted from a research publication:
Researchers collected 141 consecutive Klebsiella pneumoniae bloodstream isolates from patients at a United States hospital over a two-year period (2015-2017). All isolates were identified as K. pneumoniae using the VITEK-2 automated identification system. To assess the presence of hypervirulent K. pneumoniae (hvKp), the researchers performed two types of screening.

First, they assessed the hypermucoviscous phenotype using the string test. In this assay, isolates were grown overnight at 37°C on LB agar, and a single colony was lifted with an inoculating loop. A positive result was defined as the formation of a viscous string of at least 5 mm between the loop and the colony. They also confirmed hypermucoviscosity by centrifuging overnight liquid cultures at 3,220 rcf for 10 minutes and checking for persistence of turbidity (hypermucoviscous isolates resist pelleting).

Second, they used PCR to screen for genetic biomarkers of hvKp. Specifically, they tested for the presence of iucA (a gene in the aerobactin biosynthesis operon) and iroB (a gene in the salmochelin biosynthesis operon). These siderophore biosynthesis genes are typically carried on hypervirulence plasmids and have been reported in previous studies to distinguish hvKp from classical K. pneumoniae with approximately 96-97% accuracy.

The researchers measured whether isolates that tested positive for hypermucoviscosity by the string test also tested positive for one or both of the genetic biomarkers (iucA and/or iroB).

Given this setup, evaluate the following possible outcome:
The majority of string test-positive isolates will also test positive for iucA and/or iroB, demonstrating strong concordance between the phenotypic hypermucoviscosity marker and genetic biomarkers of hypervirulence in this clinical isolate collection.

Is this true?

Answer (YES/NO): NO